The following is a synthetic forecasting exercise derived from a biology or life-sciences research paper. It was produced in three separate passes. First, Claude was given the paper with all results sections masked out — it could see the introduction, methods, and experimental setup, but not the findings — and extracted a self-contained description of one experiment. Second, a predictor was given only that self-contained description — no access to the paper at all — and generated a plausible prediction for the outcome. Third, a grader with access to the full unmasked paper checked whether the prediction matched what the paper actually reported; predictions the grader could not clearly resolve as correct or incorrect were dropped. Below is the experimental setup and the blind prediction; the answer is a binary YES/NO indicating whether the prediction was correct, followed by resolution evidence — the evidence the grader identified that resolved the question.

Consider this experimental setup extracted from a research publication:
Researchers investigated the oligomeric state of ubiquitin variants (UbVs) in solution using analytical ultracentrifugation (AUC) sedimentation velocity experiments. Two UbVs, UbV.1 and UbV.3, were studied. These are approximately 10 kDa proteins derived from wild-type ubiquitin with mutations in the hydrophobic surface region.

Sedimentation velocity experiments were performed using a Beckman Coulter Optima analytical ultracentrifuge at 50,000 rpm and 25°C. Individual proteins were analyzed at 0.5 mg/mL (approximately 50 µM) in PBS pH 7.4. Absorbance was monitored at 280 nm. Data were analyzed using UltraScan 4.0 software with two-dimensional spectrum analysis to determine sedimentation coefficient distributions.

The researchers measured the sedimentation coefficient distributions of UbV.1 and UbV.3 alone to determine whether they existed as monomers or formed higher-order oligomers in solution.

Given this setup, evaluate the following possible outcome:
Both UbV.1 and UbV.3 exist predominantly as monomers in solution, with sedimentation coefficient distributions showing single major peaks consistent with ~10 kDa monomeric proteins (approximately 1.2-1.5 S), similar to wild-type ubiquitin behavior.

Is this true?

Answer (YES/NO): YES